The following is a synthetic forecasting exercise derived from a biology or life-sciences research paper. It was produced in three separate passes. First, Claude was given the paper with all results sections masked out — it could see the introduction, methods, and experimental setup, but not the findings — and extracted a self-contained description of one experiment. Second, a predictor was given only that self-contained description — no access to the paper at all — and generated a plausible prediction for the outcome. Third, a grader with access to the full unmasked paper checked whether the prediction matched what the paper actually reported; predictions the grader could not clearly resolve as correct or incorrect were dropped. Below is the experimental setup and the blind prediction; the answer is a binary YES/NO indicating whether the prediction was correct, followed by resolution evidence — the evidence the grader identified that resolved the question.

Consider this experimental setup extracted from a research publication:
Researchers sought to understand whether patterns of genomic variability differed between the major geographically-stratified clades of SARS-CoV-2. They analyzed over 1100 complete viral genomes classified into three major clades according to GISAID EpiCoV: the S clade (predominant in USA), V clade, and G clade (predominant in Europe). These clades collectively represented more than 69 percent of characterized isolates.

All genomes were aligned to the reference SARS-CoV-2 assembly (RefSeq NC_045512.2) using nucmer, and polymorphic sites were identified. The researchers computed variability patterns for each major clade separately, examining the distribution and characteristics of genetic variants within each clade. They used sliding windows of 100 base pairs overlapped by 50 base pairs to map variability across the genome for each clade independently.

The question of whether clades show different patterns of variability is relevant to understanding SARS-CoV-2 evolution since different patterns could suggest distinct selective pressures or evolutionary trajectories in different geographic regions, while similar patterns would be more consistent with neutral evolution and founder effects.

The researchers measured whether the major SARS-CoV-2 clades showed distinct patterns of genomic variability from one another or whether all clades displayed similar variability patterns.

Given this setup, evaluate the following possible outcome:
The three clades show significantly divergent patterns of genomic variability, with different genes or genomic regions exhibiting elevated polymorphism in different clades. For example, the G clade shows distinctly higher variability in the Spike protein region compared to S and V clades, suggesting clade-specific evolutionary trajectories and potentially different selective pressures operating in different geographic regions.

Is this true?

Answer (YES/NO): NO